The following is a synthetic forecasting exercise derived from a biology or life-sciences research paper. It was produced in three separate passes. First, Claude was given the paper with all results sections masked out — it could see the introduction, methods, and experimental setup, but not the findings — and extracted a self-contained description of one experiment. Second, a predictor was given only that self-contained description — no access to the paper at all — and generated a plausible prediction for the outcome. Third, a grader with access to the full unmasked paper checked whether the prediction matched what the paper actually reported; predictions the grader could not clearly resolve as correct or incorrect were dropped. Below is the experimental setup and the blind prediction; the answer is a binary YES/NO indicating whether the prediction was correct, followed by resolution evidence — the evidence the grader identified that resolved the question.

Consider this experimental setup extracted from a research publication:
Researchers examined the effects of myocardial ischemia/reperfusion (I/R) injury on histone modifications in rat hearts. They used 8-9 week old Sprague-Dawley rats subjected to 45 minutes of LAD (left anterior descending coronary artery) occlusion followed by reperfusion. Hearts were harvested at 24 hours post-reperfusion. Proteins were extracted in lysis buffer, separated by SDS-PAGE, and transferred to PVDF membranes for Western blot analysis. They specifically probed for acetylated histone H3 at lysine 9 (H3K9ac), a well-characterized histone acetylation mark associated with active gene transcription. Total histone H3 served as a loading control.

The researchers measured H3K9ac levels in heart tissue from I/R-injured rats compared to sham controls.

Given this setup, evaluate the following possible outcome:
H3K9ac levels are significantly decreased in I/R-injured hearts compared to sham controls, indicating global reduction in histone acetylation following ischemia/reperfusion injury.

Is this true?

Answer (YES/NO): YES